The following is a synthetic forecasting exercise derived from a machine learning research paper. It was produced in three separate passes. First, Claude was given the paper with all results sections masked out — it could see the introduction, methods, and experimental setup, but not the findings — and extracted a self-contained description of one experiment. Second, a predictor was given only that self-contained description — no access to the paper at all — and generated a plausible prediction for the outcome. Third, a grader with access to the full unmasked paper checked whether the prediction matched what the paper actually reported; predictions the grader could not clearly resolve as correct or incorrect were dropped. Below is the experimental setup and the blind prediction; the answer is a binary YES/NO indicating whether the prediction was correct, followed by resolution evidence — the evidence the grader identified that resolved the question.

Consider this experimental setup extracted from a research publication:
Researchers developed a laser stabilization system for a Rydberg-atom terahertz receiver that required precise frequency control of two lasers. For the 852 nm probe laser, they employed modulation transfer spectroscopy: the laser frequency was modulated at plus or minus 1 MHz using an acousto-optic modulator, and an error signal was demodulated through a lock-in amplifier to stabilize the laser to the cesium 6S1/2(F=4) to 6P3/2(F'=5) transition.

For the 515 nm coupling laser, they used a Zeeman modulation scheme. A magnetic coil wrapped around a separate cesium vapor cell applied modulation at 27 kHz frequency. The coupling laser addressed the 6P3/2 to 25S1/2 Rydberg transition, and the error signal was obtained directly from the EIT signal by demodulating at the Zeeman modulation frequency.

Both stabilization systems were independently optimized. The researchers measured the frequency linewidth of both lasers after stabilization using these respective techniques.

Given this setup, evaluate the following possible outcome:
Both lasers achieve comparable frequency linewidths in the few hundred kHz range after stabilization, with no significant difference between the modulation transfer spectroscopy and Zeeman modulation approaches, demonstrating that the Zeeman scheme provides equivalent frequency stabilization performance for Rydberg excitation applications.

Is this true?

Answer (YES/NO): NO